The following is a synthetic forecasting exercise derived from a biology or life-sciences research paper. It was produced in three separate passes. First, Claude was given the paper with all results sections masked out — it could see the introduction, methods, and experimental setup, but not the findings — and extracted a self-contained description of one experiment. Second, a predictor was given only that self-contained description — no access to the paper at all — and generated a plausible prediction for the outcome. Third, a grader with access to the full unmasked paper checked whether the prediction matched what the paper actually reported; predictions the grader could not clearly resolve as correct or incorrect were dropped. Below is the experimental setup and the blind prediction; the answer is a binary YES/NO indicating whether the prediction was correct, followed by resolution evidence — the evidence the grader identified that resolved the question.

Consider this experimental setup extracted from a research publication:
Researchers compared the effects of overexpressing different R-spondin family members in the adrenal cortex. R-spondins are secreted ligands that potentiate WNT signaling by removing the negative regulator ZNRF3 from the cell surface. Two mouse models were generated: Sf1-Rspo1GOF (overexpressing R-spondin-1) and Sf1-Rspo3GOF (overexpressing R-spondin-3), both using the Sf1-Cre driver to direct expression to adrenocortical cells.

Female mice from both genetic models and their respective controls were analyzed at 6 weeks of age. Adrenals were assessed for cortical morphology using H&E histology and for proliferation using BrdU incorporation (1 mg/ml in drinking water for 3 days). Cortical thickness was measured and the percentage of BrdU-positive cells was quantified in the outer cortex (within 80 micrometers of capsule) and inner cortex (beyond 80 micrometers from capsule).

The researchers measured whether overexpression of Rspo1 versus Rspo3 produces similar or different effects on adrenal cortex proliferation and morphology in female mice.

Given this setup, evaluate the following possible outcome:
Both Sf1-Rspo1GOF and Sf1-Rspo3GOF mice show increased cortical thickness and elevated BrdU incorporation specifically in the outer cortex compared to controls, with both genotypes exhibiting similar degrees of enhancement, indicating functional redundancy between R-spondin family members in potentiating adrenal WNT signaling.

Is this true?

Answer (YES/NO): NO